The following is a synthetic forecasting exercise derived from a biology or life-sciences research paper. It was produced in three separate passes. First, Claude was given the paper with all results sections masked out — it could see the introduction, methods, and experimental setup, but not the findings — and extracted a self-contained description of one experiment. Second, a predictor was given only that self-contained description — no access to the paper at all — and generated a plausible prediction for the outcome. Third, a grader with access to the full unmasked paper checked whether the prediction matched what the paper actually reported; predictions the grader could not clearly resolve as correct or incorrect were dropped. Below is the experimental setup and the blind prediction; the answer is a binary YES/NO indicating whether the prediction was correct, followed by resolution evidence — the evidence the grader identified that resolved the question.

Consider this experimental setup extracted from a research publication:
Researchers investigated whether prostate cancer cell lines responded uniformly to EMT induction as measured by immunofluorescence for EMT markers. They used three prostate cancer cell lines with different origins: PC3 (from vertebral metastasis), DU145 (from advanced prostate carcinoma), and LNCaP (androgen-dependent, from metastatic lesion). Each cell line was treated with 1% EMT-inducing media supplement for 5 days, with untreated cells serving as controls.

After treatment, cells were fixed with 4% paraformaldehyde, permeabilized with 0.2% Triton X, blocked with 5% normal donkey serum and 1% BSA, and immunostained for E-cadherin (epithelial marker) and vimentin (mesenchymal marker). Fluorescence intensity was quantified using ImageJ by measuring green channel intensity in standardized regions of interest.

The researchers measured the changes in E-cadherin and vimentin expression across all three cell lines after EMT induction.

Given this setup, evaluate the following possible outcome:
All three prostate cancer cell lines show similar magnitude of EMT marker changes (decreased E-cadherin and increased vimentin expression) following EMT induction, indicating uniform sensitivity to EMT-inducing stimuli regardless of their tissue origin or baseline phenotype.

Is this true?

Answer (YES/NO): NO